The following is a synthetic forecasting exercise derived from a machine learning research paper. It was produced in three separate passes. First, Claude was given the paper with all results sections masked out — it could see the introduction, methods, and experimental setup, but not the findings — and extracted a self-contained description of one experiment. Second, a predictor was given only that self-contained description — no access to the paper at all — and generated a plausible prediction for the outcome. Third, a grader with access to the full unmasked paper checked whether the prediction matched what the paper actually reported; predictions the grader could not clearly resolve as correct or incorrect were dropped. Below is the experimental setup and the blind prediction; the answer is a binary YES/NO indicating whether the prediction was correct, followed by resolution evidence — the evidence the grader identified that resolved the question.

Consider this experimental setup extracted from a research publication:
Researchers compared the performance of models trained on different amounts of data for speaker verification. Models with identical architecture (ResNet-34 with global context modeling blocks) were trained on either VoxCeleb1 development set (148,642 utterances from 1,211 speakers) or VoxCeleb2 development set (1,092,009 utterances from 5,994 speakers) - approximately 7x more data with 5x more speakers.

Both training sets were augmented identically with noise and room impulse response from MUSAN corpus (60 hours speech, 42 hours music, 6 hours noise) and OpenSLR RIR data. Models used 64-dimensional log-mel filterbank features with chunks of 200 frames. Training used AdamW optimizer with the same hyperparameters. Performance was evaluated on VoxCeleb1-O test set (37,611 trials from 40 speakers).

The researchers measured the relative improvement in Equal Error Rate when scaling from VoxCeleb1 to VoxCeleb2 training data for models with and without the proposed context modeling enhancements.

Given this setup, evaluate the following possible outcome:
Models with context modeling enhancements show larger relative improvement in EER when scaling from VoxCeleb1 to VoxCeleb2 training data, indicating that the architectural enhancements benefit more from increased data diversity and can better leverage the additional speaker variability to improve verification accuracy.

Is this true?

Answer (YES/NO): YES